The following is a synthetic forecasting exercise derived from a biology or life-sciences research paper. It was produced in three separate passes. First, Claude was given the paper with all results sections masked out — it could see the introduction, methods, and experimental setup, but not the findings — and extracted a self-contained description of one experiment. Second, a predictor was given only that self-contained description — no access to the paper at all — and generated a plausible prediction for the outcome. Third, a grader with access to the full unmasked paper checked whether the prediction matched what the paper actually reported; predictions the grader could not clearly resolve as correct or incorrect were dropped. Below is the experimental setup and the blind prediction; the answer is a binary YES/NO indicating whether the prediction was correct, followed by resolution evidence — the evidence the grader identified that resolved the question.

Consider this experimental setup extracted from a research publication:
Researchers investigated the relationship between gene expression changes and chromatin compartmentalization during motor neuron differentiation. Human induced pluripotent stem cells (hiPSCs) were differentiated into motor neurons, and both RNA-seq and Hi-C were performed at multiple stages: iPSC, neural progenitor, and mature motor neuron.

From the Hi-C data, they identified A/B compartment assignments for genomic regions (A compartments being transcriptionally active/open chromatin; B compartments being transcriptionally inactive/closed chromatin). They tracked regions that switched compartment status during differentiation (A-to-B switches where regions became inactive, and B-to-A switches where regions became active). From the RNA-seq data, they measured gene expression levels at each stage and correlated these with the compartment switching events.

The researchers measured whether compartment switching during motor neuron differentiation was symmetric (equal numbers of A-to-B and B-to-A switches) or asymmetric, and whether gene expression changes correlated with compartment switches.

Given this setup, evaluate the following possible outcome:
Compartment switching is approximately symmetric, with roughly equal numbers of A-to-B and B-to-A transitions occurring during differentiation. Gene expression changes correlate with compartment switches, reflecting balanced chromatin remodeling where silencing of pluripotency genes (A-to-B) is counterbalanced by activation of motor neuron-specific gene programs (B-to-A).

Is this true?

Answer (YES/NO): YES